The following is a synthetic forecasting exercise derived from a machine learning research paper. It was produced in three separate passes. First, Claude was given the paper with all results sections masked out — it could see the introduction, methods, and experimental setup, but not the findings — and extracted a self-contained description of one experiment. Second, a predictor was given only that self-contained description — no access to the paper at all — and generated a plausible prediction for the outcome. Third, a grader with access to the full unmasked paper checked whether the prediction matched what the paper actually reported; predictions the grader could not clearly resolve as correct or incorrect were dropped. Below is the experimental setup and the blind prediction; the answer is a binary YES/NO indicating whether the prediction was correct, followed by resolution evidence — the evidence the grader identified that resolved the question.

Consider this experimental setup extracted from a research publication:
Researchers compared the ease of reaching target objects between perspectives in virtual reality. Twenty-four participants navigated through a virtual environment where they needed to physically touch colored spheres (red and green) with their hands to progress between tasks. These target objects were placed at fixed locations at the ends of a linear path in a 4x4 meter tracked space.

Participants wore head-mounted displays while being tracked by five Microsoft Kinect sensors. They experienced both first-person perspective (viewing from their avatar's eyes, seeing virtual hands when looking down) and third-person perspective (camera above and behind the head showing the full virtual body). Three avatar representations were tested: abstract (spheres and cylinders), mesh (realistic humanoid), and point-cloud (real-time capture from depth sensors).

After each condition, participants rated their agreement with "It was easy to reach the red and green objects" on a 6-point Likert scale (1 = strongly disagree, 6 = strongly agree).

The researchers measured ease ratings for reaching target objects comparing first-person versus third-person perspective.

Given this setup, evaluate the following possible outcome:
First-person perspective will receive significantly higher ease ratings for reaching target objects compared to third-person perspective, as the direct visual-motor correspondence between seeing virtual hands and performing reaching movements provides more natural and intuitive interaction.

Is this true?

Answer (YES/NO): YES